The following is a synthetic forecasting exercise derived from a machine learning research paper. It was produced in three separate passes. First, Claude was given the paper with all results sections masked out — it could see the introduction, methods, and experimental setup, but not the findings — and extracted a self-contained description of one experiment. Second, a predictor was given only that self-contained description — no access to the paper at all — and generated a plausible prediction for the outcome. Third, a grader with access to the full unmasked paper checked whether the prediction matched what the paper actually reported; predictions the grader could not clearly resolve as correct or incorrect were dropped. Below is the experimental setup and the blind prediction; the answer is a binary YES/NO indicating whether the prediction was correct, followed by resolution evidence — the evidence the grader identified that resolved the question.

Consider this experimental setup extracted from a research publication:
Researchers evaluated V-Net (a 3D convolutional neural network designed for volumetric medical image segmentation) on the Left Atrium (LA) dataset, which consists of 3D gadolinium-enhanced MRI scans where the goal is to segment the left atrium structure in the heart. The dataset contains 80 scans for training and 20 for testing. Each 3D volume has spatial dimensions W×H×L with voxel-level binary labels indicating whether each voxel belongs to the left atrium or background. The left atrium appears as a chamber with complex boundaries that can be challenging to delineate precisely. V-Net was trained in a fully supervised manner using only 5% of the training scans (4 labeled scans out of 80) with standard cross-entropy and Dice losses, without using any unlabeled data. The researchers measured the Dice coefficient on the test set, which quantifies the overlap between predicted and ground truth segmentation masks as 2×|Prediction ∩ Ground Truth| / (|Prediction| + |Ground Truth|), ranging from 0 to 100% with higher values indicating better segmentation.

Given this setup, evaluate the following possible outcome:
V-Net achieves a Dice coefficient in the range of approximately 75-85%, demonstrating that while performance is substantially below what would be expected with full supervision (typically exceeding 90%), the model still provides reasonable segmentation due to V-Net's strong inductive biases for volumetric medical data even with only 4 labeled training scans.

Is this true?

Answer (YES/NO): NO